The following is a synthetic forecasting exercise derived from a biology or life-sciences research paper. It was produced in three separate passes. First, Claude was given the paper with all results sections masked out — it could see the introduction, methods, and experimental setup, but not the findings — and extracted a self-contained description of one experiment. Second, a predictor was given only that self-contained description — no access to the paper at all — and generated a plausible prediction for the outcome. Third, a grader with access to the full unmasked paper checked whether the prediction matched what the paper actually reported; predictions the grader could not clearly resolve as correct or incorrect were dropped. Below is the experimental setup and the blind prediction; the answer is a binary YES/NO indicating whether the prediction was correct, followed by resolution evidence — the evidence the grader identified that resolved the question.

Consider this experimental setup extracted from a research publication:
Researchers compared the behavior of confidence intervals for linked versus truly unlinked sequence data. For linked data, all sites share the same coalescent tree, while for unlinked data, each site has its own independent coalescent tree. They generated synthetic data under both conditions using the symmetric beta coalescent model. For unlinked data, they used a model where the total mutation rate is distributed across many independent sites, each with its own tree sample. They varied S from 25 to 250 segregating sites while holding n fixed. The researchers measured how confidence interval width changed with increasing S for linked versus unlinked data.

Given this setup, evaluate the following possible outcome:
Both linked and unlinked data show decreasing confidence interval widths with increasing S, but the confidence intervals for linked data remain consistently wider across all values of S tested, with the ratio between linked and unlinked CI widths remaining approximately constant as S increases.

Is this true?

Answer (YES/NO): NO